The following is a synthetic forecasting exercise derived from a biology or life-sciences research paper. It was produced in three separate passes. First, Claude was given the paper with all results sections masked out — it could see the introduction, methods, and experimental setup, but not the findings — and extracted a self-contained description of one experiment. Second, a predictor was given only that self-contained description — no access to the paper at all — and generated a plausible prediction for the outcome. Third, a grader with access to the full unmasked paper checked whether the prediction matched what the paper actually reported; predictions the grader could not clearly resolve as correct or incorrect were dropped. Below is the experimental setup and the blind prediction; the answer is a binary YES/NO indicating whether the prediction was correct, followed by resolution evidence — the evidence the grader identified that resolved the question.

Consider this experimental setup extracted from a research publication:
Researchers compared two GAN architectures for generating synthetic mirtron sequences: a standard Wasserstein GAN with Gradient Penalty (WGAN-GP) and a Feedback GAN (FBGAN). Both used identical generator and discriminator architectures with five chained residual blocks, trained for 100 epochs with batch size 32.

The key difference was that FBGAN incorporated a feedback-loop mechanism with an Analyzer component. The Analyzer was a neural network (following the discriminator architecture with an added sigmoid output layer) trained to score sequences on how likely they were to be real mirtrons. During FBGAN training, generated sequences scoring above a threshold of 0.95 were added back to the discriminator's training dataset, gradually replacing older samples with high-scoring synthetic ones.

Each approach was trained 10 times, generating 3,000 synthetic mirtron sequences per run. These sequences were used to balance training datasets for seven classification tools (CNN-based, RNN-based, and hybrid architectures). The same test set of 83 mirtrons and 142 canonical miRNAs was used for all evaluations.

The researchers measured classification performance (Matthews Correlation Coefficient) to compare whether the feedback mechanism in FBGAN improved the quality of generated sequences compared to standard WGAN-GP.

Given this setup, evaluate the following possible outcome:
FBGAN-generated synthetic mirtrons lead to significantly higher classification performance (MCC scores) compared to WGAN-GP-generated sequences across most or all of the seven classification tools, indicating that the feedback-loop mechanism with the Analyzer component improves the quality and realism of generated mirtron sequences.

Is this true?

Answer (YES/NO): NO